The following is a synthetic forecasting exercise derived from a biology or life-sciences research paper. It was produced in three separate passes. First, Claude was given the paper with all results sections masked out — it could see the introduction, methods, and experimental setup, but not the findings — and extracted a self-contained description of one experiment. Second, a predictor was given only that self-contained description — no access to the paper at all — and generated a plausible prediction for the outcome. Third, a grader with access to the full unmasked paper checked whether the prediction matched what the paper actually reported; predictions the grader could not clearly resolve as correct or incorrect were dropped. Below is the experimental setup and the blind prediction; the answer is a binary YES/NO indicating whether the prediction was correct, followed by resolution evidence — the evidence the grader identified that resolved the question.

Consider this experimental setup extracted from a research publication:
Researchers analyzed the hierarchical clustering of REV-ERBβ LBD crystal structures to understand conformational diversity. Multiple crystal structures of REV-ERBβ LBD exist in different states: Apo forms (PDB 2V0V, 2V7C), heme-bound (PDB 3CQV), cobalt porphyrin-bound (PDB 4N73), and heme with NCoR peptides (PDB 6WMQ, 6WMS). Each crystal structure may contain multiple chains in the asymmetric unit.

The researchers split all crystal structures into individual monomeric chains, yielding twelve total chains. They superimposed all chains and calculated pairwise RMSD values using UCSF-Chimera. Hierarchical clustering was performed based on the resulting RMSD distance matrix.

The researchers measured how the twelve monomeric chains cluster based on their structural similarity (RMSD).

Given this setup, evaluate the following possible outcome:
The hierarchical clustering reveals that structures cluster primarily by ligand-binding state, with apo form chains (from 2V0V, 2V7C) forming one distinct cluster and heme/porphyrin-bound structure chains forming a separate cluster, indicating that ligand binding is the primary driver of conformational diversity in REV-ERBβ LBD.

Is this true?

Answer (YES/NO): YES